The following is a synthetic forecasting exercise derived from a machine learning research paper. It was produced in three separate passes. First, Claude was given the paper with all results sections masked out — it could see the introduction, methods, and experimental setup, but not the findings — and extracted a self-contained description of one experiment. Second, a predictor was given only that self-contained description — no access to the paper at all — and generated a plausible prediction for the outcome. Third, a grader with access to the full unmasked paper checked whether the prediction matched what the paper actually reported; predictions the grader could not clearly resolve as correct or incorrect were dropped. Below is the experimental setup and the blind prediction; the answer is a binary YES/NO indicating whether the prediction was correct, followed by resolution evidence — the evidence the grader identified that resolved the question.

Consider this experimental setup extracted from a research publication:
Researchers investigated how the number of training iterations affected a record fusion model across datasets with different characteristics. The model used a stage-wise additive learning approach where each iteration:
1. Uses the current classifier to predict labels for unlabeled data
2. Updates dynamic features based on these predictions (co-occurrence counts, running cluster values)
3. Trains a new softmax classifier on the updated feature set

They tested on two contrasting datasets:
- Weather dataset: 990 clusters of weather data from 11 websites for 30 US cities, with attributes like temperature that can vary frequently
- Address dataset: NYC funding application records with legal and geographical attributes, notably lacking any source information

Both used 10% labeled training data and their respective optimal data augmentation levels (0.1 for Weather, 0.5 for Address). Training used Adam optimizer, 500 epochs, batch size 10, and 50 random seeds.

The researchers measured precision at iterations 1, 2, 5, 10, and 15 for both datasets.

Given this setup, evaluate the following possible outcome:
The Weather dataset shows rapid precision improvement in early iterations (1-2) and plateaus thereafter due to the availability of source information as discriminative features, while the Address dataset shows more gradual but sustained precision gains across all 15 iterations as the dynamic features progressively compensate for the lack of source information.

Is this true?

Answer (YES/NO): NO